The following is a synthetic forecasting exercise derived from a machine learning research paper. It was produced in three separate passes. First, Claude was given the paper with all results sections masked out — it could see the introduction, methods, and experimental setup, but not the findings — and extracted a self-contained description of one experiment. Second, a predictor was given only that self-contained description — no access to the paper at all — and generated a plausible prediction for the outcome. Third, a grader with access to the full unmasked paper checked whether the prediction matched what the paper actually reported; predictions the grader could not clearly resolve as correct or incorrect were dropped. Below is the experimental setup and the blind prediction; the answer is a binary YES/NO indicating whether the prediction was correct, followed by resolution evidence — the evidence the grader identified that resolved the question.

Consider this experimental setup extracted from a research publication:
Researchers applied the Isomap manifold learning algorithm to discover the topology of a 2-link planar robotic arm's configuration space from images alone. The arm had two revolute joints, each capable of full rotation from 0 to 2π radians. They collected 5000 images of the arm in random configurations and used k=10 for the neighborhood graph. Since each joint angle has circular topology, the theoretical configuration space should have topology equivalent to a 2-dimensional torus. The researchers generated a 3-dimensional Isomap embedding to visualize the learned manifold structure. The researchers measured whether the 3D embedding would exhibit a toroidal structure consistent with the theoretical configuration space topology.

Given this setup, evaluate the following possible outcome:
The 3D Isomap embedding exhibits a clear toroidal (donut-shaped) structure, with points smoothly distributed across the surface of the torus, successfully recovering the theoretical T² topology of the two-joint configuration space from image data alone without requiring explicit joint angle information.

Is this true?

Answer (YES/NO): YES